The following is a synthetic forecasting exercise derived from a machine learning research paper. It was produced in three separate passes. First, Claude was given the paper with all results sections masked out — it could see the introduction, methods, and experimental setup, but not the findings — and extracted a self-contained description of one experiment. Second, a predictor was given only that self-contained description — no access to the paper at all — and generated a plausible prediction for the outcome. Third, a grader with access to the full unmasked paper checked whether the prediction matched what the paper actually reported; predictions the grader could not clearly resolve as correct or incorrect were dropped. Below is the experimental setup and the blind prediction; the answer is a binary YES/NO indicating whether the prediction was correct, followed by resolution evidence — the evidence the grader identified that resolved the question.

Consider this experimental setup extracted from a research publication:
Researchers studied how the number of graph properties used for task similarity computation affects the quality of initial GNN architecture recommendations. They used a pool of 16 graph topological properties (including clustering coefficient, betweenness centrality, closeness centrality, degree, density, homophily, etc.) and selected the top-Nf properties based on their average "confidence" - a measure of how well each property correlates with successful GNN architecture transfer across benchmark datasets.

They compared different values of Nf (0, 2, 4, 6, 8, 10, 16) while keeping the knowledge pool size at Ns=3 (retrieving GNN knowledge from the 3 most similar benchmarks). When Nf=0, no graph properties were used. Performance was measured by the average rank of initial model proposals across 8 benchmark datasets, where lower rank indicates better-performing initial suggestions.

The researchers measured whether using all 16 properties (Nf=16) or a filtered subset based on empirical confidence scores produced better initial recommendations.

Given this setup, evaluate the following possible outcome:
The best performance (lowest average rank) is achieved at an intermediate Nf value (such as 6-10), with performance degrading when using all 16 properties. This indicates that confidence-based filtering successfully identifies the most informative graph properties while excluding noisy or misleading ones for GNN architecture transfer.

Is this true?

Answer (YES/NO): YES